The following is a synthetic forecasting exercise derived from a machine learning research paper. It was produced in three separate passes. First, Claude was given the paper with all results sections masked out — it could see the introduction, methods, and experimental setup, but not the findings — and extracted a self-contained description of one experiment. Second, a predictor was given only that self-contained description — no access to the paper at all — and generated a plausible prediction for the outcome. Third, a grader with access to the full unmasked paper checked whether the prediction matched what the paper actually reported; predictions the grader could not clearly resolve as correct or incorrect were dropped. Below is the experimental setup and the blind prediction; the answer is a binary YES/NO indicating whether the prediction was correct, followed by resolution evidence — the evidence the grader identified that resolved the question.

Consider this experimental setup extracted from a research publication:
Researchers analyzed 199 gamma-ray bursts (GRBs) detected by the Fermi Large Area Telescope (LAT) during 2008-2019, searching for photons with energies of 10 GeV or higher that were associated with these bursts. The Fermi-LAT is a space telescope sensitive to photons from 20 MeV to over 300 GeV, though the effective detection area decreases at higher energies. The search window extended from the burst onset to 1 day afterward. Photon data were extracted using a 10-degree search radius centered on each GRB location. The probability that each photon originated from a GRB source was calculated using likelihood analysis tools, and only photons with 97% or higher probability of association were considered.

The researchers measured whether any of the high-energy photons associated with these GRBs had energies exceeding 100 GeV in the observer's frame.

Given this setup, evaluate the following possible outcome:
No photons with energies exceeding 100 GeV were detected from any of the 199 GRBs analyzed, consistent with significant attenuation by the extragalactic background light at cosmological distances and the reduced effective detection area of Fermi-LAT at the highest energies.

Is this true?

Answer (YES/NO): NO